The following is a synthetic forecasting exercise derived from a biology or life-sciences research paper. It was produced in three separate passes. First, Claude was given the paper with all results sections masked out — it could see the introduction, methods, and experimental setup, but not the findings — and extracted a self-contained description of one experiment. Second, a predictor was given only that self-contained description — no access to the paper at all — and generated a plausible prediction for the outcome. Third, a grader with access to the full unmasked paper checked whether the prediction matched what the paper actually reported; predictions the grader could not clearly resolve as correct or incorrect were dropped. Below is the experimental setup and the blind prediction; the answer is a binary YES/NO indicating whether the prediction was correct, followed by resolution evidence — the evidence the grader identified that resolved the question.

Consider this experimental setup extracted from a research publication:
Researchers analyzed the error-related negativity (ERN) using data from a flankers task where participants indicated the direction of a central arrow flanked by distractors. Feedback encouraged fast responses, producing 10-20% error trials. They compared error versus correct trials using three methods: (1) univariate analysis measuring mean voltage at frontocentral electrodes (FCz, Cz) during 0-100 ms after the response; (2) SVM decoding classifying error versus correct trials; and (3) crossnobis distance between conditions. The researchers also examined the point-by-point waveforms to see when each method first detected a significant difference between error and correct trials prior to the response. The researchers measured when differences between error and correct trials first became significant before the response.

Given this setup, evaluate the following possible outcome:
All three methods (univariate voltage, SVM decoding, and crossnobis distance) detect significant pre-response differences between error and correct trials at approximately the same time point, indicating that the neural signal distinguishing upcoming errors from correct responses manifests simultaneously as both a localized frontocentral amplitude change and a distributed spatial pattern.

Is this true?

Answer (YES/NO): NO